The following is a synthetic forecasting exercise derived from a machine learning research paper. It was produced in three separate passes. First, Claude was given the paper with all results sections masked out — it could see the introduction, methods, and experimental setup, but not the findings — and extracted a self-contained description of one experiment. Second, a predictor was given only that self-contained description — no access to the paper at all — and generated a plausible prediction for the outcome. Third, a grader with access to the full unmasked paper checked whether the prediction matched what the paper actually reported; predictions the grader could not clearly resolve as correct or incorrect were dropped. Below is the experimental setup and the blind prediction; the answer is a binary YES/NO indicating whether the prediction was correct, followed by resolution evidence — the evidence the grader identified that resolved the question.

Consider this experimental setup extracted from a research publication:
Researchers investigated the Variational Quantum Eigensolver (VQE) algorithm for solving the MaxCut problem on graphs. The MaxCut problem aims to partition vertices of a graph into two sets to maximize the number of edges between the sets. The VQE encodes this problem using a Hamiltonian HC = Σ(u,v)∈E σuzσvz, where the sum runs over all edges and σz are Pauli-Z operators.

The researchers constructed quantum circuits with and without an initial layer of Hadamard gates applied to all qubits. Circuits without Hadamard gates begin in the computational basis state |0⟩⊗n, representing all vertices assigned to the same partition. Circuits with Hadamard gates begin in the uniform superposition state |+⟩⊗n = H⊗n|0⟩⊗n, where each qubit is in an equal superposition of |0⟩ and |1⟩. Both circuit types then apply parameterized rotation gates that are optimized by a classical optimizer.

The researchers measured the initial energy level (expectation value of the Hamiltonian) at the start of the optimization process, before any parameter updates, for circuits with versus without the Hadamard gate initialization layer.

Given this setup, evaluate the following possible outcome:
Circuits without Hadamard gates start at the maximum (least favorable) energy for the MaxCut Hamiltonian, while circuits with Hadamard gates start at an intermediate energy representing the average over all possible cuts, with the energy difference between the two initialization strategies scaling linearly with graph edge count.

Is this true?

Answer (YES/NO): YES